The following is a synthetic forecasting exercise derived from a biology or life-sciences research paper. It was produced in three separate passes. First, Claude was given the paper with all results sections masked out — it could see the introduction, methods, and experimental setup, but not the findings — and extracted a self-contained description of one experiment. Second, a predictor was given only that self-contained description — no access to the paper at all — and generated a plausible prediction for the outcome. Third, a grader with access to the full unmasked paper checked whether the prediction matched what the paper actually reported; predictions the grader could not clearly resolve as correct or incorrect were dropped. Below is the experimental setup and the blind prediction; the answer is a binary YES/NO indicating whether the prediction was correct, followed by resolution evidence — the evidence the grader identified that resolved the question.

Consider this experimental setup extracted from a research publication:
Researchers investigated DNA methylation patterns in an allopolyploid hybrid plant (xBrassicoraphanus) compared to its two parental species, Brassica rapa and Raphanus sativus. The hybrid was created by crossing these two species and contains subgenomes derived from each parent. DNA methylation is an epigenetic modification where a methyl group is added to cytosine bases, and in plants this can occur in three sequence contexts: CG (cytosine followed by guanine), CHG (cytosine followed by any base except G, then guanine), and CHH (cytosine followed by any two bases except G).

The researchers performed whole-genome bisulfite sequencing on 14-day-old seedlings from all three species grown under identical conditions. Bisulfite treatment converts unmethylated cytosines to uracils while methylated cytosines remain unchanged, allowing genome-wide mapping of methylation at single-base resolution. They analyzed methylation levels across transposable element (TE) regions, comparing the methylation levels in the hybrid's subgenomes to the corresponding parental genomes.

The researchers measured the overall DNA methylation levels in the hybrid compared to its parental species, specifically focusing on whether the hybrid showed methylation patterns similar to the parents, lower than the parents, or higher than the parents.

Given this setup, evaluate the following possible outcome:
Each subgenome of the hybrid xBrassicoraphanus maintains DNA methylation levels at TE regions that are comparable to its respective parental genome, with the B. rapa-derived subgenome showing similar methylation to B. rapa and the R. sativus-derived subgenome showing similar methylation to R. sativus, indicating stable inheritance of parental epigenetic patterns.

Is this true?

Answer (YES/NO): NO